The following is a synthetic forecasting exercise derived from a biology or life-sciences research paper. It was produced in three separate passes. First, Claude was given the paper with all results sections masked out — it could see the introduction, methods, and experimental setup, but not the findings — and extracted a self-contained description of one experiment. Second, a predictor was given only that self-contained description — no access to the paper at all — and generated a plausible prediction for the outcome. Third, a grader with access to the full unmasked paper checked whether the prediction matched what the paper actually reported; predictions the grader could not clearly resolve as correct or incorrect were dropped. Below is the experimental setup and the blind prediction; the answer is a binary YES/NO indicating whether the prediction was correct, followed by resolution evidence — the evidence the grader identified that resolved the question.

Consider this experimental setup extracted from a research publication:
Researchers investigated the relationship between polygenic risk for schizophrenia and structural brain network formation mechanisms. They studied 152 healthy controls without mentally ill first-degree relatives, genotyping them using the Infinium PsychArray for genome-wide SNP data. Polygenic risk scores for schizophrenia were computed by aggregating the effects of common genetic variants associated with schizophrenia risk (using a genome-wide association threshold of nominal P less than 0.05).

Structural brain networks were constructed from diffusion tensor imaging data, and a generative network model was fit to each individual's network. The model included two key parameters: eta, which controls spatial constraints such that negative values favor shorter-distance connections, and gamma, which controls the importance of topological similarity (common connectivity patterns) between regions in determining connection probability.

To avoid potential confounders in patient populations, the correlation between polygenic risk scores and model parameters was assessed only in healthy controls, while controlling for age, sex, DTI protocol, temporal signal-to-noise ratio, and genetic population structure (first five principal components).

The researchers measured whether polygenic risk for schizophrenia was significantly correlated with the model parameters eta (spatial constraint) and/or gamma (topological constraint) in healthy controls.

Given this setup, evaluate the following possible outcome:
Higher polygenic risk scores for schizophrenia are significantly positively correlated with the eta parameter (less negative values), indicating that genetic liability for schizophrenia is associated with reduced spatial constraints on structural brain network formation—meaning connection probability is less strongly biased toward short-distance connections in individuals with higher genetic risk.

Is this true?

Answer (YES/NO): YES